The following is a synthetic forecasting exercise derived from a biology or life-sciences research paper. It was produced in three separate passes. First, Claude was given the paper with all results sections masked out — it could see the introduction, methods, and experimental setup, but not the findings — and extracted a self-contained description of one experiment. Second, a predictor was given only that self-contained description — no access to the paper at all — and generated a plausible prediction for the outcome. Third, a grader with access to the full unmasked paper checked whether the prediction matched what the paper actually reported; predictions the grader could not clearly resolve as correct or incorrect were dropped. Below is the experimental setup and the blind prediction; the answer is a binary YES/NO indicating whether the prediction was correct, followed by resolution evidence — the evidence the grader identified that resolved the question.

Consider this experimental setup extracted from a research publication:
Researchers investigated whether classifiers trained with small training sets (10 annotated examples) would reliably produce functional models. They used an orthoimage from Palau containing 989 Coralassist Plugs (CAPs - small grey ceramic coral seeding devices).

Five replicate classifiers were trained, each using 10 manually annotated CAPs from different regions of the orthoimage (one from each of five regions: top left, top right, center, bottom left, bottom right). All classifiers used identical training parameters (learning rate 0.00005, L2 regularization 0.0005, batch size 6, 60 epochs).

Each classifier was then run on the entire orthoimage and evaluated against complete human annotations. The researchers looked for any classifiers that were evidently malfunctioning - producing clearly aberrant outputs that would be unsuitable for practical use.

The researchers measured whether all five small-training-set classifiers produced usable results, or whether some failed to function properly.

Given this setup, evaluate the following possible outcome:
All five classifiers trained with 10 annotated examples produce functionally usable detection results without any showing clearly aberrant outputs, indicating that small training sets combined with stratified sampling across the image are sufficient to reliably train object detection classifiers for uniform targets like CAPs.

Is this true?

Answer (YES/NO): NO